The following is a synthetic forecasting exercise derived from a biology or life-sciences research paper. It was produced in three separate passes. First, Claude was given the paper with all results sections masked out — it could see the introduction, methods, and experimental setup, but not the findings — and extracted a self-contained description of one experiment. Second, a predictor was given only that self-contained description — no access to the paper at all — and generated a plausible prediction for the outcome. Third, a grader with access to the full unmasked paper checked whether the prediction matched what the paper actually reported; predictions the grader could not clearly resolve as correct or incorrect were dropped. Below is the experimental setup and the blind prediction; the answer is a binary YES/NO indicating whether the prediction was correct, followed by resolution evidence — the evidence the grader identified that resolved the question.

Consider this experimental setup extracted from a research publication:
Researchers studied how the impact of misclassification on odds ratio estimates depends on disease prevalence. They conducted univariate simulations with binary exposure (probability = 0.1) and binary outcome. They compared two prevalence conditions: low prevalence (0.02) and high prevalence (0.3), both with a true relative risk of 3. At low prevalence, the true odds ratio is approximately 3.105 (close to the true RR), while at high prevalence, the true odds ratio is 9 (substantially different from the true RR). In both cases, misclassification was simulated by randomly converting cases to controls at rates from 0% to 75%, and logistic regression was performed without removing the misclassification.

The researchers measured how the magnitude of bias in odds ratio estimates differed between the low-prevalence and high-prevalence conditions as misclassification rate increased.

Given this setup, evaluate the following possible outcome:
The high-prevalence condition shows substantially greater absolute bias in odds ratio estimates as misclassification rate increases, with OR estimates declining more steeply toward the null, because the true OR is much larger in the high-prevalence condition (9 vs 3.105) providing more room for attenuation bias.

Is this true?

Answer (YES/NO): NO